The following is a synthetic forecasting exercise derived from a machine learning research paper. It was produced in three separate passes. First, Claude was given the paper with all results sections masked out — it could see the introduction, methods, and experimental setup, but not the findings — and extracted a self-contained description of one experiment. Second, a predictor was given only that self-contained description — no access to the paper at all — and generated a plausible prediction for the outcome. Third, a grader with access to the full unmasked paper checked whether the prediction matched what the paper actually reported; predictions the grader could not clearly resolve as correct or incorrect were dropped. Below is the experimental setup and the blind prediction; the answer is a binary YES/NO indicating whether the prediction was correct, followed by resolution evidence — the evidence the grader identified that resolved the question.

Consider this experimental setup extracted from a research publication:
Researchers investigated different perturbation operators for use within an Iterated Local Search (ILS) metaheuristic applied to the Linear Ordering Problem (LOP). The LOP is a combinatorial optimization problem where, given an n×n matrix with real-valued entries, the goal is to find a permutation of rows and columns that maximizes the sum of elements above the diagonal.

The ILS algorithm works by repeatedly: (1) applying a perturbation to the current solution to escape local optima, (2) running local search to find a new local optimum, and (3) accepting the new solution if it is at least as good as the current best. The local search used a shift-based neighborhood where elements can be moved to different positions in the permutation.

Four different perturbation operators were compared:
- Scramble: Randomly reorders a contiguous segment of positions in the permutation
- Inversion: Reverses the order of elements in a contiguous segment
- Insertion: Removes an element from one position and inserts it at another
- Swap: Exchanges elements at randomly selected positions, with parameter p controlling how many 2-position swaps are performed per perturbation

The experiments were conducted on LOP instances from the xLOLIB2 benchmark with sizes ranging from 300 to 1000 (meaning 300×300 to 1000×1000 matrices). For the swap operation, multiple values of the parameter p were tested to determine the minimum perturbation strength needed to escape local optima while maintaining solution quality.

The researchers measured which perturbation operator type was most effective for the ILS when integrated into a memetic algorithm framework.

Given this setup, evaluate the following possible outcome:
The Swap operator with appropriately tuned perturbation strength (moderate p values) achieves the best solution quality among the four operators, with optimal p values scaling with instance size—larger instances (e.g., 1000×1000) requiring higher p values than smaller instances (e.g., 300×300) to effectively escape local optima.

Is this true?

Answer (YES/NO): NO